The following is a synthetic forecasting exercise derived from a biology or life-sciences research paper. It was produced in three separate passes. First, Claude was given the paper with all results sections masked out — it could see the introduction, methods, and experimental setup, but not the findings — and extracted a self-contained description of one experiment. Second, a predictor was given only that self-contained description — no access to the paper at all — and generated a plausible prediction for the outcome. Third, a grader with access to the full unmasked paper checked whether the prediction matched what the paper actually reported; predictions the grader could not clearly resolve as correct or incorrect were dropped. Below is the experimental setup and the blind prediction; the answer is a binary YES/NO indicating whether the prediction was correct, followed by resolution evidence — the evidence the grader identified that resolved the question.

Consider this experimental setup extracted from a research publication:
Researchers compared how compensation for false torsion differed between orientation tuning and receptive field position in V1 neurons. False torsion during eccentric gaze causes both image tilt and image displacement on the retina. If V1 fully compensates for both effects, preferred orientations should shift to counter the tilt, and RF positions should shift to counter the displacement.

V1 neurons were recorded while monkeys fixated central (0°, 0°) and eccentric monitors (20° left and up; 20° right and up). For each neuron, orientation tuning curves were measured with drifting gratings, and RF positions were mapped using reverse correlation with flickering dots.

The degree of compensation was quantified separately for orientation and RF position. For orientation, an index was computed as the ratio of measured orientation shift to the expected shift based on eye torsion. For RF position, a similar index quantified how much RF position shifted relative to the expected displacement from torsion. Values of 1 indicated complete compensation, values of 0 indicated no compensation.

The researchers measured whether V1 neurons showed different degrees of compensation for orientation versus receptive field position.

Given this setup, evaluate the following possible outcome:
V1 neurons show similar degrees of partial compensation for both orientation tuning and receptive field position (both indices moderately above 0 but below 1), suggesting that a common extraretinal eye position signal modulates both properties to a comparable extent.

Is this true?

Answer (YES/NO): NO